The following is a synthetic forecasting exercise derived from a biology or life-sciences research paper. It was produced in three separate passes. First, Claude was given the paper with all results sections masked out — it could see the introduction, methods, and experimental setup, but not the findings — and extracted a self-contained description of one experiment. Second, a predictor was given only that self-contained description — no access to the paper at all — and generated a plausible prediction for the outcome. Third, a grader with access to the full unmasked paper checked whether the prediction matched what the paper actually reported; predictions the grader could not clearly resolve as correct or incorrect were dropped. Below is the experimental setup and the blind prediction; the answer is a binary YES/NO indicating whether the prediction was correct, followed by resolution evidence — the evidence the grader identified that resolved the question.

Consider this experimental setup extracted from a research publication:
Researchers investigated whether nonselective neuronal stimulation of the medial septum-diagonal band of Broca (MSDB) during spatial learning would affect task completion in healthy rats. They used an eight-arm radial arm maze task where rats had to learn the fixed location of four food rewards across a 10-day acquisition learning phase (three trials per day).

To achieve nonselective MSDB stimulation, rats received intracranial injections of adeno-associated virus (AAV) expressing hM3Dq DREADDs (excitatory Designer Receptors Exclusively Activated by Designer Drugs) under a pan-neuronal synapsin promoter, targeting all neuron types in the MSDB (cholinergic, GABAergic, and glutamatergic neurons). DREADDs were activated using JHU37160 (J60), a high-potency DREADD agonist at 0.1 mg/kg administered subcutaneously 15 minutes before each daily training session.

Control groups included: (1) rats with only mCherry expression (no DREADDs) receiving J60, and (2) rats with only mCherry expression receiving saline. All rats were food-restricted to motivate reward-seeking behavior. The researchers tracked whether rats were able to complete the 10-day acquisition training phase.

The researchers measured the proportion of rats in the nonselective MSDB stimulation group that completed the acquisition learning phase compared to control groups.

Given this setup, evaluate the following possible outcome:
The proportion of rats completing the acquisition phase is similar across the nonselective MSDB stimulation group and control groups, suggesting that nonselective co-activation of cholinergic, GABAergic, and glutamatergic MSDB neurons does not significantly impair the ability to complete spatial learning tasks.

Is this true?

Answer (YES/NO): NO